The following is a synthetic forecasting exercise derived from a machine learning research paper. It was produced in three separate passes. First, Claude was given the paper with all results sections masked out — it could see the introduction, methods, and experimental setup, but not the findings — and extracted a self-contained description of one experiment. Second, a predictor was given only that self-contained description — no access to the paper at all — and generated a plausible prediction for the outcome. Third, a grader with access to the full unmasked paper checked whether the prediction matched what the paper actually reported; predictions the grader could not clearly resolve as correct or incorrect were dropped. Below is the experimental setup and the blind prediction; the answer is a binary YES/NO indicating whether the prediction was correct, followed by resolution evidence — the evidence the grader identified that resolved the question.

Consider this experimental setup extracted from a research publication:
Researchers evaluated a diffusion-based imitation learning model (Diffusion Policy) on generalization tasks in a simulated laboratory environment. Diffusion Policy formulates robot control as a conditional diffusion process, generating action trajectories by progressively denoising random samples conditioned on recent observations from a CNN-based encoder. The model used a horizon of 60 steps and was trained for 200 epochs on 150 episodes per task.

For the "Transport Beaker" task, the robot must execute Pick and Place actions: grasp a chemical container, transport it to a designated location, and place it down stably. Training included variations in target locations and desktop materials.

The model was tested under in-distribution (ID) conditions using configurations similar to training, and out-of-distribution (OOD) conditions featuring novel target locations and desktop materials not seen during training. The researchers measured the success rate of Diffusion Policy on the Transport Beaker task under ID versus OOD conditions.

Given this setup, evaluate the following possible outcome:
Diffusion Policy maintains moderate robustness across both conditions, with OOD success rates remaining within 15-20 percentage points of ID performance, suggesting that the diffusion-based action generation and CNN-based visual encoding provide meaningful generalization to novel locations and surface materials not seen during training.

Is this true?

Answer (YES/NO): NO